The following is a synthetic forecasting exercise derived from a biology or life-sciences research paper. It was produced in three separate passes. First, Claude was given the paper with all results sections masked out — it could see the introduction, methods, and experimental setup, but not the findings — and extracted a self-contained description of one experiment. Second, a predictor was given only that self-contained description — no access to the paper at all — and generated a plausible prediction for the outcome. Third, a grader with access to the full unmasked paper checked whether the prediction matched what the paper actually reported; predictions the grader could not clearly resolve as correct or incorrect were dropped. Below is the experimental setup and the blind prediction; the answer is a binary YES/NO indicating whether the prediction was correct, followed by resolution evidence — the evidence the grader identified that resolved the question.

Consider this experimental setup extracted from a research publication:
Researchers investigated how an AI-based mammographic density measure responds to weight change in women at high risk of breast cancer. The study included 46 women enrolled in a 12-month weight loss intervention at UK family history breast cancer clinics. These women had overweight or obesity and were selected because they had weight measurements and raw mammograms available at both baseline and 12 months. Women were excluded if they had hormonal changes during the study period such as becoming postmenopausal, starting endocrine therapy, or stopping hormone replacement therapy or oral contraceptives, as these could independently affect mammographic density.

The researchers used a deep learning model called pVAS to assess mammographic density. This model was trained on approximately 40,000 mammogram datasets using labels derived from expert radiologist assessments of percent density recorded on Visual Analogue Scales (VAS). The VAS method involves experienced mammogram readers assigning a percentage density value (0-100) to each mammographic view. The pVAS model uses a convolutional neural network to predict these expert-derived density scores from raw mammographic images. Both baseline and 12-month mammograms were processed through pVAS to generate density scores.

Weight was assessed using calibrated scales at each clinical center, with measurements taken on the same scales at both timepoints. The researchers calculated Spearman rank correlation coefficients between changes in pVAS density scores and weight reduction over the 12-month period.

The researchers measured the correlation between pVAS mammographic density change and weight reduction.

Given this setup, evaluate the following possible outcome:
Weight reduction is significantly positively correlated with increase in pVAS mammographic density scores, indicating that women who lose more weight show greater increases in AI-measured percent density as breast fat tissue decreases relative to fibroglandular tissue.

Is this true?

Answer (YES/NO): NO